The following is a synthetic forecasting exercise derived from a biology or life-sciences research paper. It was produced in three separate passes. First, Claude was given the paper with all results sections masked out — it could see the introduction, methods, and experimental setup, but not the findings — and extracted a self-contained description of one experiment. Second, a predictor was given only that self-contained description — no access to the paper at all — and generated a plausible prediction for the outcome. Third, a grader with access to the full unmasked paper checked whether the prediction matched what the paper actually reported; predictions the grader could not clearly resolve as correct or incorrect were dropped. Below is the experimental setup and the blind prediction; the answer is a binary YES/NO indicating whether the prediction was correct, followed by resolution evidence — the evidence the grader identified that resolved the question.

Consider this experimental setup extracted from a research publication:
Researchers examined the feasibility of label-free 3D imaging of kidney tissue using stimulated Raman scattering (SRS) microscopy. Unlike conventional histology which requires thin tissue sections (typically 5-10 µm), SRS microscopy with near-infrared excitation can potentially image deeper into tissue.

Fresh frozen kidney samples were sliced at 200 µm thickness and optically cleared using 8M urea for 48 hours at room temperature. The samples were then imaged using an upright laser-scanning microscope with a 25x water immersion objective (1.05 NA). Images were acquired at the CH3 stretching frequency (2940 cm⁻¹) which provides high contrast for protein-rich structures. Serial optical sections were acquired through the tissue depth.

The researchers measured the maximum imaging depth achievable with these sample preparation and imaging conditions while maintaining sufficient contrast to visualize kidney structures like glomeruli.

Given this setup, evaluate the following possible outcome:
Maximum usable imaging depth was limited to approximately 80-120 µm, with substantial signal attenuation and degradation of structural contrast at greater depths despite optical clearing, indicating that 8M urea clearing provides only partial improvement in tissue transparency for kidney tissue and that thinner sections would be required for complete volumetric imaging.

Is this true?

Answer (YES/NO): NO